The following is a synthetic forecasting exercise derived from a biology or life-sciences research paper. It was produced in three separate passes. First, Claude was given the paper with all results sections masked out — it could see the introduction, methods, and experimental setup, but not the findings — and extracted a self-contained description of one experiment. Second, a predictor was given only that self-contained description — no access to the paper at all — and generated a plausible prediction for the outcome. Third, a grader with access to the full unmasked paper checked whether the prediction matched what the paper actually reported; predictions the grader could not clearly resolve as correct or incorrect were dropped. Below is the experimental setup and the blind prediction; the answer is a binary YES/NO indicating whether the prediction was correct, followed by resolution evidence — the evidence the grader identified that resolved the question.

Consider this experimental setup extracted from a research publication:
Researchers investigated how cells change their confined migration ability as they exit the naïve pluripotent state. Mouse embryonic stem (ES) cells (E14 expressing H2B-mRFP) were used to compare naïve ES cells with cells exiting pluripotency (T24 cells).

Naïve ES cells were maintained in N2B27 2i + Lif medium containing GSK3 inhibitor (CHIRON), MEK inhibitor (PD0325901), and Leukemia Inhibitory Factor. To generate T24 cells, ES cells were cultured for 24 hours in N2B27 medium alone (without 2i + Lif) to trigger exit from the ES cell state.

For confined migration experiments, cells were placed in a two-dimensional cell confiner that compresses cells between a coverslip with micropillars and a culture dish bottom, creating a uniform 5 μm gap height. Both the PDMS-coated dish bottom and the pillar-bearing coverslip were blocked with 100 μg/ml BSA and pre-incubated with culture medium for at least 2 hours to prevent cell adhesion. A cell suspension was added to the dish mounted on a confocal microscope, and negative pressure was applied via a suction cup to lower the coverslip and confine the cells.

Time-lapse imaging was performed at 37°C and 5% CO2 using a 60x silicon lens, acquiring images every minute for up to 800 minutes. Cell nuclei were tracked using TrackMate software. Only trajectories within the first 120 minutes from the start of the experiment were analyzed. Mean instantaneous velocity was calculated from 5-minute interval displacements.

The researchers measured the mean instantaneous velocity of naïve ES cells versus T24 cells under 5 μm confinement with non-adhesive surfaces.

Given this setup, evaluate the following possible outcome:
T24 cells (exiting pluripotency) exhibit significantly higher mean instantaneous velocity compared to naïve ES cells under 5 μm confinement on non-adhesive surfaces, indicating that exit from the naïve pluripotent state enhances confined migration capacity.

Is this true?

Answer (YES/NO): NO